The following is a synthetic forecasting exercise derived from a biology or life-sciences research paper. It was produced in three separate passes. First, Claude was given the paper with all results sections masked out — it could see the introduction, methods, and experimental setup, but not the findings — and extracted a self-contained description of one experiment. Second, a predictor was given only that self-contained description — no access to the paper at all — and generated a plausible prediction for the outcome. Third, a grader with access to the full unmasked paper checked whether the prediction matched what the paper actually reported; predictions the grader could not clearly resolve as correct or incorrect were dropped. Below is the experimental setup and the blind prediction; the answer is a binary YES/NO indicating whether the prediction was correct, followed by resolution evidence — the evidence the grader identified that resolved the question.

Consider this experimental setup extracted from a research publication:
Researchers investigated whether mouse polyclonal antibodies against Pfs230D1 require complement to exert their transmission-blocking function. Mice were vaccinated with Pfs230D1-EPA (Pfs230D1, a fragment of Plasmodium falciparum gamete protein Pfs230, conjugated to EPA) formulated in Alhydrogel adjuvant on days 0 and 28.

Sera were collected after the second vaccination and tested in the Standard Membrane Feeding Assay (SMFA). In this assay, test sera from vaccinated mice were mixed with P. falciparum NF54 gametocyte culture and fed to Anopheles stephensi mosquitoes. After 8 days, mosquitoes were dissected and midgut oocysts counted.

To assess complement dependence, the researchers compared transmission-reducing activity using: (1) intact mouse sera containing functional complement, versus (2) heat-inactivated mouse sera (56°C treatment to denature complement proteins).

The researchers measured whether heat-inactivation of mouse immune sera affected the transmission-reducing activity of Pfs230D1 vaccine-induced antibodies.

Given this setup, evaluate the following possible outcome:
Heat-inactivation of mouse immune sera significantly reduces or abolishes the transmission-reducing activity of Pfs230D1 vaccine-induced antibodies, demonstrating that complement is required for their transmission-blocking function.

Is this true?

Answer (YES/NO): NO